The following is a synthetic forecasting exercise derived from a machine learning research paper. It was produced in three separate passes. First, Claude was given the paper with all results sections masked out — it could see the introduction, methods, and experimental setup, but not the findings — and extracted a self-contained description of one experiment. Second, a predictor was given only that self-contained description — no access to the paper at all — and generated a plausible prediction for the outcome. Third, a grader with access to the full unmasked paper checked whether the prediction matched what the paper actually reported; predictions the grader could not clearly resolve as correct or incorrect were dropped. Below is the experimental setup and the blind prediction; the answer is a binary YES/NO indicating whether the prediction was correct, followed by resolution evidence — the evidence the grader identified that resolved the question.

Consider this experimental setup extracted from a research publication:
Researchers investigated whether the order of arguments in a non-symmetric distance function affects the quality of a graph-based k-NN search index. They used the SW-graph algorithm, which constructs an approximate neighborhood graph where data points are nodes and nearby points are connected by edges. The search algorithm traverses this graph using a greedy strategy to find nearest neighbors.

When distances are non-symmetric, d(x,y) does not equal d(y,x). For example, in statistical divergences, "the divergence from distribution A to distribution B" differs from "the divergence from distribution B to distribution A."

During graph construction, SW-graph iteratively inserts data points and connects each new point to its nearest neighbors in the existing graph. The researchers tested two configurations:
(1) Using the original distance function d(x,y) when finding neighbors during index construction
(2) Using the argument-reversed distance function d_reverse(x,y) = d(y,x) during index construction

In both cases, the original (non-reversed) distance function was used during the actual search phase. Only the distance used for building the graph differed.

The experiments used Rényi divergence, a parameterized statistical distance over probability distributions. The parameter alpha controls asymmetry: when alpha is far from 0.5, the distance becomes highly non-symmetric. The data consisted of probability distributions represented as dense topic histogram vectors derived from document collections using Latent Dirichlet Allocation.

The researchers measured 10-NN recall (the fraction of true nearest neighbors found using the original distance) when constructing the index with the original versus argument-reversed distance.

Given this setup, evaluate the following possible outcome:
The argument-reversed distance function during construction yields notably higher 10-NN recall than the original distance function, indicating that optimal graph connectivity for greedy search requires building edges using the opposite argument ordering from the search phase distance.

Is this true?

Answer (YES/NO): NO